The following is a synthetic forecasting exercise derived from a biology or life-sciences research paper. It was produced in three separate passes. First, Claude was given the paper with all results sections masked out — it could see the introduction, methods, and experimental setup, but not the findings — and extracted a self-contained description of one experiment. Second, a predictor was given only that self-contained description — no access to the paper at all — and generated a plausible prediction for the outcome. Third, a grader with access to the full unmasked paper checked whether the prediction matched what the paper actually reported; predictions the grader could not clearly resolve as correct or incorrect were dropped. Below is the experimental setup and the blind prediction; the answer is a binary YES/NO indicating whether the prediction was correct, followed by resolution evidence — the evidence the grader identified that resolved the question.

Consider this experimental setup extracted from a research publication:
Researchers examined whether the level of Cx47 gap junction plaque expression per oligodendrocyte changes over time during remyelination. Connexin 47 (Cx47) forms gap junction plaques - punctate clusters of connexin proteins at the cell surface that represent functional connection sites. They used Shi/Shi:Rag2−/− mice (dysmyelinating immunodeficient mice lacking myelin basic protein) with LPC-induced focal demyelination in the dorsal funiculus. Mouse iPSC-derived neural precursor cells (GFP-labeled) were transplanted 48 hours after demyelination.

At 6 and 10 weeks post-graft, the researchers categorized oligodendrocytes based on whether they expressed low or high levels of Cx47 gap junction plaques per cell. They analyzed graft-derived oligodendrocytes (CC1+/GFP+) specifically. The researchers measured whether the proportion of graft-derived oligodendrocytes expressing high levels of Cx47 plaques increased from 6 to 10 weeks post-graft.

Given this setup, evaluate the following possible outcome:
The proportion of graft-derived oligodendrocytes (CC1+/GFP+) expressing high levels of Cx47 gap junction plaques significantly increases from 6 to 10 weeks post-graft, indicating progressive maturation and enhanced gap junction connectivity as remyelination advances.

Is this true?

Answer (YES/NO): YES